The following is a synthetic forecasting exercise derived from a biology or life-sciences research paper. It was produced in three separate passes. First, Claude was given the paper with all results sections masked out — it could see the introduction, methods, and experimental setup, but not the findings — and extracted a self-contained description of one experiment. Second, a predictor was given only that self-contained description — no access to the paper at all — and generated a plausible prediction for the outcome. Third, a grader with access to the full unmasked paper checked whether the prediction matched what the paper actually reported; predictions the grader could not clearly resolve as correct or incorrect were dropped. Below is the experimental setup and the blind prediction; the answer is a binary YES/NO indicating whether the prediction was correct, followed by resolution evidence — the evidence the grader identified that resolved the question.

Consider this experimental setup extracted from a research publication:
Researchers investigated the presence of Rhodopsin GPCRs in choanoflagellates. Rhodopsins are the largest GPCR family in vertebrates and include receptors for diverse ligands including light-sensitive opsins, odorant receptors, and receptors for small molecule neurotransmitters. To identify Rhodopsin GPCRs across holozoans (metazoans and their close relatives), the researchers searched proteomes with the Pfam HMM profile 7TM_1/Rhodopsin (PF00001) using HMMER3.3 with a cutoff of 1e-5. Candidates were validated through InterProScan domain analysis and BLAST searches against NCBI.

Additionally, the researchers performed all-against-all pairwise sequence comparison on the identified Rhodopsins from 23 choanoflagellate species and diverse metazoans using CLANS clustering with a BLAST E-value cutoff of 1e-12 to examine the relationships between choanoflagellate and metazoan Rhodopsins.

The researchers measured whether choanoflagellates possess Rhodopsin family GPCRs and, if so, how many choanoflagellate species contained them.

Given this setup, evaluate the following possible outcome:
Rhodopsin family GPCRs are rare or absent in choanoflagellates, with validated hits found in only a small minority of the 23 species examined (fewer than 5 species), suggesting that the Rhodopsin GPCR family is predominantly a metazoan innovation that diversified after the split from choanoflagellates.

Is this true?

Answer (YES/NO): NO